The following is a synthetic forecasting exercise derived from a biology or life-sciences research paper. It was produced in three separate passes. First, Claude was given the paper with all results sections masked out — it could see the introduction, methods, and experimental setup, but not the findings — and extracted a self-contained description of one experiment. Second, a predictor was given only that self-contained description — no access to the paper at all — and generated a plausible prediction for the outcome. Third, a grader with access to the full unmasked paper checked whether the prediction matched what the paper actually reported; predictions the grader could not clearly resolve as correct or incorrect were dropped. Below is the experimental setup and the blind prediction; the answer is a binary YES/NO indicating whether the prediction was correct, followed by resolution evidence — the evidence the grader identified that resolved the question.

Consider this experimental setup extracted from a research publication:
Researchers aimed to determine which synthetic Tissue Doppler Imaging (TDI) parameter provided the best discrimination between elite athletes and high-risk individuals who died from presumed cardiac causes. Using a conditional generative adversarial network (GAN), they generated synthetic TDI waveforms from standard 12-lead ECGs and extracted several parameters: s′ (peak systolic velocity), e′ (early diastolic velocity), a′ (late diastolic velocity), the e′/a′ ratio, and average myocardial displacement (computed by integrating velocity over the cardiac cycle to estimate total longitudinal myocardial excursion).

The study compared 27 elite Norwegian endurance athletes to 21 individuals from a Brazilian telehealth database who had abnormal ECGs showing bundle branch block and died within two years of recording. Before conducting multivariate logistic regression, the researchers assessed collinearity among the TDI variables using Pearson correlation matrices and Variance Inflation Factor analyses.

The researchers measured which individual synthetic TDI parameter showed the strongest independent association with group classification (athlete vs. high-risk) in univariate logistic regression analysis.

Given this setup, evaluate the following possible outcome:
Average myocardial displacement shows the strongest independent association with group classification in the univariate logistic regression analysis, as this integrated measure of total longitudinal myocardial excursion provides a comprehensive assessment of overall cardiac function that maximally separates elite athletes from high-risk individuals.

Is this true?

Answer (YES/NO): YES